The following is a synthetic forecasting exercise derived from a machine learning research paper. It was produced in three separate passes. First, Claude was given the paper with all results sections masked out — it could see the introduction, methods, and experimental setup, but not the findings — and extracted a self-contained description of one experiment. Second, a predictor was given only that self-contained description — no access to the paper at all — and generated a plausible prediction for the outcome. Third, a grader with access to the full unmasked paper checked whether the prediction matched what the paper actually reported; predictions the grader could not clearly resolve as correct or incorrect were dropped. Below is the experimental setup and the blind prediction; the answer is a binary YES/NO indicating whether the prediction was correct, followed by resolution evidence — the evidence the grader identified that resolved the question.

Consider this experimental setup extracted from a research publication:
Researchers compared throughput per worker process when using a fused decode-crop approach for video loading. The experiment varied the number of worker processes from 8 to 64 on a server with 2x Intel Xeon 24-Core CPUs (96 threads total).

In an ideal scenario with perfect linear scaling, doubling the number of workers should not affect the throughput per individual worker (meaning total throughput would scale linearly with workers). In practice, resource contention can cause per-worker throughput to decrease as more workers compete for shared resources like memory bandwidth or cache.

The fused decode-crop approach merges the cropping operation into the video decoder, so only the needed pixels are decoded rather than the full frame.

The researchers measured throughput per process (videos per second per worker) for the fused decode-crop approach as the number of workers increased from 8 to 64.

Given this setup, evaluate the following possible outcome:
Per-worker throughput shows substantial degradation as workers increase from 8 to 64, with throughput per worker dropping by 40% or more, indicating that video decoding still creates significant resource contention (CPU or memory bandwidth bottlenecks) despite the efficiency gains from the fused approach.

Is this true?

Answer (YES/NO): NO